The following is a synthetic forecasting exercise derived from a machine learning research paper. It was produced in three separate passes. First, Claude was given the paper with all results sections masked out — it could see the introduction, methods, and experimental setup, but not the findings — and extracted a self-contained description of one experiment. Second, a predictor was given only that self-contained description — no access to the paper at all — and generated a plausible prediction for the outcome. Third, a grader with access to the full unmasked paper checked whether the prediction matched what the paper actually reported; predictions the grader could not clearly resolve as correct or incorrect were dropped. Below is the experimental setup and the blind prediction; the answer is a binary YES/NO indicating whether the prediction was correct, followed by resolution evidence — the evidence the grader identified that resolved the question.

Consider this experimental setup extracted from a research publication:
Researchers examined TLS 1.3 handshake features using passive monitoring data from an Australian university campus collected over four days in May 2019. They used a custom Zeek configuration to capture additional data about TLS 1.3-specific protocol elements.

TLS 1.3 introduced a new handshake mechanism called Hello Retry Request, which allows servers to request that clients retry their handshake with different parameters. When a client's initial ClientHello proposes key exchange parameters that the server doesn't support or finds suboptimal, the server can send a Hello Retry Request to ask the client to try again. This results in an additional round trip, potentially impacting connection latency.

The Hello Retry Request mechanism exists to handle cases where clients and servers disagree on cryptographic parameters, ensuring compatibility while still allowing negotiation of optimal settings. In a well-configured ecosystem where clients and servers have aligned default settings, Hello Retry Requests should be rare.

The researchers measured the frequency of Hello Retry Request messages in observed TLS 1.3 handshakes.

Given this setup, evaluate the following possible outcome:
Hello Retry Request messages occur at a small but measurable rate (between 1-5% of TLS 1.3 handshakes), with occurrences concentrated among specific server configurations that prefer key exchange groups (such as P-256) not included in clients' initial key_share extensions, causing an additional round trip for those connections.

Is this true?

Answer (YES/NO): YES